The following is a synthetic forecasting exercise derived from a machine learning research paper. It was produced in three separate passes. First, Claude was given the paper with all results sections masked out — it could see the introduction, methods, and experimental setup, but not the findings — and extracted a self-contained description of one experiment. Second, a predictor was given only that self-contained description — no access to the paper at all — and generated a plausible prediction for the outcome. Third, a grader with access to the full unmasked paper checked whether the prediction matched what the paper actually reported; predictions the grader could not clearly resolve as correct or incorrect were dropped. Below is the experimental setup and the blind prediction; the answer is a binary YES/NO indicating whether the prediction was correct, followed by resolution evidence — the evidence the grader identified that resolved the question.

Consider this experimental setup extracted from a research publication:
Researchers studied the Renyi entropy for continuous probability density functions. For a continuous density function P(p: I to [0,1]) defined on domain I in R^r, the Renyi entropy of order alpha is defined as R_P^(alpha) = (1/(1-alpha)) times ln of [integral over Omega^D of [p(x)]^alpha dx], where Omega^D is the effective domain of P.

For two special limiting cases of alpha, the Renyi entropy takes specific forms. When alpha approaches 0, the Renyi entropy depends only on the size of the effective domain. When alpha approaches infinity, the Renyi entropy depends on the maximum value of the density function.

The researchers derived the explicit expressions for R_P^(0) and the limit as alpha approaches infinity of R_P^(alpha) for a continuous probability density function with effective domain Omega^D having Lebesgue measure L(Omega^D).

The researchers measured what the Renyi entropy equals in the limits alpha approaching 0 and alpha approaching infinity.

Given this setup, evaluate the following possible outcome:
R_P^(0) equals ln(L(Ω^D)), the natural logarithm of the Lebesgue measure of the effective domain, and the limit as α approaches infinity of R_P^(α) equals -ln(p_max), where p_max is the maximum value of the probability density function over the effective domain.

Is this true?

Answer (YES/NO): YES